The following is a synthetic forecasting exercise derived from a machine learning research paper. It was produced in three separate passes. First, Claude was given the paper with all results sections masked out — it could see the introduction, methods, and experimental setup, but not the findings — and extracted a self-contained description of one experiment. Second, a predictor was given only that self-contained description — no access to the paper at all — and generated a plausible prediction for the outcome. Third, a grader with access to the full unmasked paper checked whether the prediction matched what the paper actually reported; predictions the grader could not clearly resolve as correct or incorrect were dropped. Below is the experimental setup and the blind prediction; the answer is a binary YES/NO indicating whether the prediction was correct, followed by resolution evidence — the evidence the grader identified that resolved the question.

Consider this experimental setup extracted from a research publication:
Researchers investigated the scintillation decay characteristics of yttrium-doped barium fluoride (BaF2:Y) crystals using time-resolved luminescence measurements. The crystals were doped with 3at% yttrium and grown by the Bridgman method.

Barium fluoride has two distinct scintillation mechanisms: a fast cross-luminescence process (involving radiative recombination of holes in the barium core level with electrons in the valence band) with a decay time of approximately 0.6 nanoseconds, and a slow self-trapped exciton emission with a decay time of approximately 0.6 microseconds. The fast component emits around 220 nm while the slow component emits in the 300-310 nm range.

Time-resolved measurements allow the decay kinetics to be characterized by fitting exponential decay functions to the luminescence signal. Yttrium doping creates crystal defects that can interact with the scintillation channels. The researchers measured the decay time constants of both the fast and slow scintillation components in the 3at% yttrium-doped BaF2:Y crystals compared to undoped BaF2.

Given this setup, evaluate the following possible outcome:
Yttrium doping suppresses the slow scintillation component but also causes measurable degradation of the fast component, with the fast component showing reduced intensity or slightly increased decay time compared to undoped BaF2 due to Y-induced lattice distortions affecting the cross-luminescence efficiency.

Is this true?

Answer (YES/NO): NO